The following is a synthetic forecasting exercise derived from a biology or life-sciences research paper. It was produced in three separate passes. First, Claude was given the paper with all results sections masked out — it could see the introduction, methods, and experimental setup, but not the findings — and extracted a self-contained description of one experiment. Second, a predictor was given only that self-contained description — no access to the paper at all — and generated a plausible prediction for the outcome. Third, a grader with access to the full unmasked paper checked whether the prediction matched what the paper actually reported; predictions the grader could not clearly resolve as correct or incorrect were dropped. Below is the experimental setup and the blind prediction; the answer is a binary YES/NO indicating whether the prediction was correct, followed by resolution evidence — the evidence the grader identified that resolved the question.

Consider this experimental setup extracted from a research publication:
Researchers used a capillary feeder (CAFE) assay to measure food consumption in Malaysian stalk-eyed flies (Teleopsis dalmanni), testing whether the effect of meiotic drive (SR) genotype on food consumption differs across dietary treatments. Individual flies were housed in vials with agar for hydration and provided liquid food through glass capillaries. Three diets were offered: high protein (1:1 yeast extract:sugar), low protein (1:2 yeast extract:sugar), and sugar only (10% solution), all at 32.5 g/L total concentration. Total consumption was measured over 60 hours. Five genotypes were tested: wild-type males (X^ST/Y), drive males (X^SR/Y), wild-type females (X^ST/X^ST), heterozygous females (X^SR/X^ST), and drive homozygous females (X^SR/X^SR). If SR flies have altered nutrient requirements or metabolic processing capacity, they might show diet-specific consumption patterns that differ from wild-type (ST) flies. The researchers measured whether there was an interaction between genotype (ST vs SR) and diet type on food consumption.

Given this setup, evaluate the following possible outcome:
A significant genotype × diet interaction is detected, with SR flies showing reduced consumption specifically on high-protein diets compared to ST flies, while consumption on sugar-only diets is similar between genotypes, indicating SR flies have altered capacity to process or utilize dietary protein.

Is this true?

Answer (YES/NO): NO